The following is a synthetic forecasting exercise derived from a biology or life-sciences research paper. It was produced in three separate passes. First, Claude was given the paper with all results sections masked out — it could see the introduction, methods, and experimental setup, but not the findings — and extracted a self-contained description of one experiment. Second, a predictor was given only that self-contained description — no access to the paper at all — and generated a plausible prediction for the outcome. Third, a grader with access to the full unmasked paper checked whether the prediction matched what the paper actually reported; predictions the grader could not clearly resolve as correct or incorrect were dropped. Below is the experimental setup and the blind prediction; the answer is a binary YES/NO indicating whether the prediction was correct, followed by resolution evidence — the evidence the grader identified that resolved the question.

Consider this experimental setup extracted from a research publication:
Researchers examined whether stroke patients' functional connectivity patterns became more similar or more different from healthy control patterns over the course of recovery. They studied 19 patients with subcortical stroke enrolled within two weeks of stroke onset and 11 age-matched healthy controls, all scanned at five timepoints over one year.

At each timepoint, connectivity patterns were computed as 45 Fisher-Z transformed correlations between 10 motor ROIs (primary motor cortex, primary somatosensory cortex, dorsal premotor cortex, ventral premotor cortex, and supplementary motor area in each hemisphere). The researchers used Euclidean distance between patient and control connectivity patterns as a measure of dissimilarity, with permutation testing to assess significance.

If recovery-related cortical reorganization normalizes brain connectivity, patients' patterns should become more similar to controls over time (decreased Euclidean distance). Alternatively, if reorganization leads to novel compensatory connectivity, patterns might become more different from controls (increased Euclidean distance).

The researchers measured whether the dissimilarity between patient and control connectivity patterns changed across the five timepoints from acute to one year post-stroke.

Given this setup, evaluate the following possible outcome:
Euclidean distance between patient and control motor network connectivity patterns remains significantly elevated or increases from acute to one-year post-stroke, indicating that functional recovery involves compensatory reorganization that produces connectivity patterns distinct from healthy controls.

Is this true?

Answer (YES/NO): NO